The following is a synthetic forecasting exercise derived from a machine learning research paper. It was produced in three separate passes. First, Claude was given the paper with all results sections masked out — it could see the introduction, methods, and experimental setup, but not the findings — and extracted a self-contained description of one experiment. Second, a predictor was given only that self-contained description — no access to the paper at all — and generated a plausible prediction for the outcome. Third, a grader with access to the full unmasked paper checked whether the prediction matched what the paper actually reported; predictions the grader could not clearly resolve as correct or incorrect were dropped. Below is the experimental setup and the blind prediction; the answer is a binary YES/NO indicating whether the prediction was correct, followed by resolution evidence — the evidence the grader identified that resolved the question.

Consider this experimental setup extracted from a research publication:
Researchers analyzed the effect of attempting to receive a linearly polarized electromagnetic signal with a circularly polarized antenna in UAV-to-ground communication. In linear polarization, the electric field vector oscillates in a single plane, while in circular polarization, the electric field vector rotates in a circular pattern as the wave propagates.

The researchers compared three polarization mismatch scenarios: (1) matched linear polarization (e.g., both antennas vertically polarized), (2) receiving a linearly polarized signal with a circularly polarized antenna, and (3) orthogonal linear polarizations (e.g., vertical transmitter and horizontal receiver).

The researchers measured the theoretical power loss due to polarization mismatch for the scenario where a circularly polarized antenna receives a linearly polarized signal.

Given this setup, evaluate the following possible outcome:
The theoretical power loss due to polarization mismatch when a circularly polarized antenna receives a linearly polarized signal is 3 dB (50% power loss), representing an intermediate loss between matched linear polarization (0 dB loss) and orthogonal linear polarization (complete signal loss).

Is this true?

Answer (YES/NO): YES